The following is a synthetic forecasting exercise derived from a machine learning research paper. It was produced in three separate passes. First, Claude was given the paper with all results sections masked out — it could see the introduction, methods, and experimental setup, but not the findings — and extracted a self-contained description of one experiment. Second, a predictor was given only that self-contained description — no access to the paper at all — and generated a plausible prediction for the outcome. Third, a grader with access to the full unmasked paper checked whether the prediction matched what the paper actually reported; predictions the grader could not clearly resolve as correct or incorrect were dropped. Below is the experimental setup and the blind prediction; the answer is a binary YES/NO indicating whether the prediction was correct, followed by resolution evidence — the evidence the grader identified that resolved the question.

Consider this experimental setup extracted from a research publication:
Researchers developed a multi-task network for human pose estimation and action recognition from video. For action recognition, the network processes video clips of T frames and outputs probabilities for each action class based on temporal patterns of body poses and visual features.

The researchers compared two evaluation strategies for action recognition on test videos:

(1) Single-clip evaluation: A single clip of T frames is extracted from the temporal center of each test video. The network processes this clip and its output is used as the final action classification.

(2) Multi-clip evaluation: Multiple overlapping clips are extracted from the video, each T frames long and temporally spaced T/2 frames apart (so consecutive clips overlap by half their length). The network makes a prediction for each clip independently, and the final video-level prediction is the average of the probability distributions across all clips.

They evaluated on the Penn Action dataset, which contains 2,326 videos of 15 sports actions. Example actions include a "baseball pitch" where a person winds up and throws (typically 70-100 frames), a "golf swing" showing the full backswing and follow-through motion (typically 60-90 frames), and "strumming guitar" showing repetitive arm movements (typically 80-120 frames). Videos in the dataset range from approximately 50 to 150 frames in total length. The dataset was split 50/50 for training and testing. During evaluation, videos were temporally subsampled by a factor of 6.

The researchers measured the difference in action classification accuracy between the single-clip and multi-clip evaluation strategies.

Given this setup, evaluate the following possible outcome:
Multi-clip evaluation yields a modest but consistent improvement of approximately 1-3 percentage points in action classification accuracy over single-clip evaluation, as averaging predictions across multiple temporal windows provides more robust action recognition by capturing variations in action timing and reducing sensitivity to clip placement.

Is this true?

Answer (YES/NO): NO